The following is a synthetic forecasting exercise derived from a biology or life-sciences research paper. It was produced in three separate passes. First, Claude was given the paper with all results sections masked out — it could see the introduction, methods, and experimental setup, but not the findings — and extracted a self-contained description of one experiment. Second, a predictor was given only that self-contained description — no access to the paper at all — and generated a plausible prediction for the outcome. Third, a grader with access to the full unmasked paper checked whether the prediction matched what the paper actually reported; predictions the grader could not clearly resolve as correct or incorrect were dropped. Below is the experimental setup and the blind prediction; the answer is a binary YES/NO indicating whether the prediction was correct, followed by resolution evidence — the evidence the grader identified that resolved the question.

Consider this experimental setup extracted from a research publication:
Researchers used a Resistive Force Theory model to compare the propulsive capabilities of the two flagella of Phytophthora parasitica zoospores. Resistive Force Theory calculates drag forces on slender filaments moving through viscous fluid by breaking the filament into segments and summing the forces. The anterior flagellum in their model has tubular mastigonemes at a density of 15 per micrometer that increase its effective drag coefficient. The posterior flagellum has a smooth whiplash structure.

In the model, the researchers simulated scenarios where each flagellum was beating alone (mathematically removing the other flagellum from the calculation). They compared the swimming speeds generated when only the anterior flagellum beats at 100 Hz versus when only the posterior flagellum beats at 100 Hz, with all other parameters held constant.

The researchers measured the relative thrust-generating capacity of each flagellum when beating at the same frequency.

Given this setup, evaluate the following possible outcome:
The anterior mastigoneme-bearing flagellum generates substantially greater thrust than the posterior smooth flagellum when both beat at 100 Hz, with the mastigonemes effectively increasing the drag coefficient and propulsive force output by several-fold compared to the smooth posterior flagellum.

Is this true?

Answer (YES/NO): YES